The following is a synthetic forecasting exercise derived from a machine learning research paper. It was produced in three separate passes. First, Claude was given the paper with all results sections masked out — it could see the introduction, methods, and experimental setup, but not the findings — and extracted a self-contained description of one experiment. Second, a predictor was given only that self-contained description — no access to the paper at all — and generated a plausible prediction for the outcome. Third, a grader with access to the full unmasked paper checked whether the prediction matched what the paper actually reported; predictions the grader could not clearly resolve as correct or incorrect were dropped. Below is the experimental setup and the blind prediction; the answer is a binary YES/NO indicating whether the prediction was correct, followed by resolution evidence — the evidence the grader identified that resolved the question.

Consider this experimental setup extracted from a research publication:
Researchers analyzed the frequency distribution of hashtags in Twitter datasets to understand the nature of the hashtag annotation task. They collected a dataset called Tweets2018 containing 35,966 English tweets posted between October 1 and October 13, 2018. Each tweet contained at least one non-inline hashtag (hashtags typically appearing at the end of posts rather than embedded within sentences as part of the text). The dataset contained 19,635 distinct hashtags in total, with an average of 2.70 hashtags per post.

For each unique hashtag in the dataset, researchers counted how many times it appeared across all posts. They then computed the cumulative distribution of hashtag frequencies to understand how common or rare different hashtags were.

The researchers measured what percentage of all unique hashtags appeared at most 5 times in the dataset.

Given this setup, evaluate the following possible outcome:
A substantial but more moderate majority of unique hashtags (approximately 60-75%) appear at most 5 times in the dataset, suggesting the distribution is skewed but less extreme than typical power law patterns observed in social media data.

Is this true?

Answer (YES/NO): NO